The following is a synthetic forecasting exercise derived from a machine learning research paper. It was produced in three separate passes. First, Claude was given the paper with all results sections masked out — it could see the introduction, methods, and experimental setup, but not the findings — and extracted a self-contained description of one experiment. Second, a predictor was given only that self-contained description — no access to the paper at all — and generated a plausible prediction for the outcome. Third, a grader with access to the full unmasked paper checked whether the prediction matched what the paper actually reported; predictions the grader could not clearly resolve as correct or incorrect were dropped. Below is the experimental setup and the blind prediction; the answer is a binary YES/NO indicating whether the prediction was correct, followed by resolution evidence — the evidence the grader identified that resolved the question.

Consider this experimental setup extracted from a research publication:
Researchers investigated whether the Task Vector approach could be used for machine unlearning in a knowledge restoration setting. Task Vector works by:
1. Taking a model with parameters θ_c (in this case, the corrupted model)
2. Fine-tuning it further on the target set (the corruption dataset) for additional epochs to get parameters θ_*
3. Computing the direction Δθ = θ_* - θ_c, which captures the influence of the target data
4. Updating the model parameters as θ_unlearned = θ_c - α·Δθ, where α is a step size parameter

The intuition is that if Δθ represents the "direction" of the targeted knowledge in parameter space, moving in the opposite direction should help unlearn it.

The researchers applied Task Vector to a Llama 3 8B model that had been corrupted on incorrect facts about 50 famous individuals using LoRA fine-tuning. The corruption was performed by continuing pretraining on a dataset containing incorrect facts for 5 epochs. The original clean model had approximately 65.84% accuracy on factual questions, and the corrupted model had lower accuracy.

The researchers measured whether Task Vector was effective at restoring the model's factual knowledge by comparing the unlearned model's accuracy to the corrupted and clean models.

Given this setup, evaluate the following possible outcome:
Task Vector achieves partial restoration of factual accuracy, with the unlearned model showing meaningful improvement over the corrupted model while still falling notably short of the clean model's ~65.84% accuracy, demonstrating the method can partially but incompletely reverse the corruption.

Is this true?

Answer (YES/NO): NO